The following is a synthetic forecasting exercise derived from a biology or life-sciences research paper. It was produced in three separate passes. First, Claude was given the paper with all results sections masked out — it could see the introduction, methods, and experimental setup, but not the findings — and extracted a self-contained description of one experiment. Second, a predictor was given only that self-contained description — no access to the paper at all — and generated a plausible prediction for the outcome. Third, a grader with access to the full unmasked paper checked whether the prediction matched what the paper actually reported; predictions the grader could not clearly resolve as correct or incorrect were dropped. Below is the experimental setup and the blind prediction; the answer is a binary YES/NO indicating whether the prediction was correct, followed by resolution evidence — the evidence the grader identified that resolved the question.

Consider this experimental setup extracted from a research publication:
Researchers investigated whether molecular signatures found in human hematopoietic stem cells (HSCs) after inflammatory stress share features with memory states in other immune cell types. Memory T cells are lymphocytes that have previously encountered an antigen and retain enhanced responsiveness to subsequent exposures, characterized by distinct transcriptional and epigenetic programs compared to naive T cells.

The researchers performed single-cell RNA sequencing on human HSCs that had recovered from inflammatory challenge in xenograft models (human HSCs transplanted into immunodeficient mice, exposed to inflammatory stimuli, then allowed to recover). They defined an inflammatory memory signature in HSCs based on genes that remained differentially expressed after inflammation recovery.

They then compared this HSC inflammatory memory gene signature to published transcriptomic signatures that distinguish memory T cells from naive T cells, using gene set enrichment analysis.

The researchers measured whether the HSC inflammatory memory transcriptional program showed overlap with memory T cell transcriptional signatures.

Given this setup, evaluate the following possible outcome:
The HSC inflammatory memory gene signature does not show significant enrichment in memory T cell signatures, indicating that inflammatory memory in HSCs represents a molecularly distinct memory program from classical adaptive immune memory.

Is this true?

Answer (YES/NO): NO